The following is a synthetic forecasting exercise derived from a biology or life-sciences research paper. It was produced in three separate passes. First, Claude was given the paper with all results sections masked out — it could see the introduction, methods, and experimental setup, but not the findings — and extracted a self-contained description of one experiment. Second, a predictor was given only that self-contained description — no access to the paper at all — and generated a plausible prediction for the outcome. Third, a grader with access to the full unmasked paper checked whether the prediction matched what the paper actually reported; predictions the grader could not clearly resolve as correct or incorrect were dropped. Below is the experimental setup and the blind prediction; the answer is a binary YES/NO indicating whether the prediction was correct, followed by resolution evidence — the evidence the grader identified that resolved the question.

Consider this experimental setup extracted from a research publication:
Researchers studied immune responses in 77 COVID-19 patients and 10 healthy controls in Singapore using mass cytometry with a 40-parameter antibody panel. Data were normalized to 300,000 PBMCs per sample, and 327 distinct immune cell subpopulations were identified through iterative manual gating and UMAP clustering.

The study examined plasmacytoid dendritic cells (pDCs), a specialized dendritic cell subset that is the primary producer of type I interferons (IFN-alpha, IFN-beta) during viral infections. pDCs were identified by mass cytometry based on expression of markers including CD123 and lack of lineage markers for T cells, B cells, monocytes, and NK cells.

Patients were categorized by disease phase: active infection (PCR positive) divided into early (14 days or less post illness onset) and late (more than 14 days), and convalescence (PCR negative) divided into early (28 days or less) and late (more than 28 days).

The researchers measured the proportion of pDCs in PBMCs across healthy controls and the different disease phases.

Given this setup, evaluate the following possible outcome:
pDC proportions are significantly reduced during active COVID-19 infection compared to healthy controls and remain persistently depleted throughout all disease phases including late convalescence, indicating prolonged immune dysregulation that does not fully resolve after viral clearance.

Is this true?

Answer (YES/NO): NO